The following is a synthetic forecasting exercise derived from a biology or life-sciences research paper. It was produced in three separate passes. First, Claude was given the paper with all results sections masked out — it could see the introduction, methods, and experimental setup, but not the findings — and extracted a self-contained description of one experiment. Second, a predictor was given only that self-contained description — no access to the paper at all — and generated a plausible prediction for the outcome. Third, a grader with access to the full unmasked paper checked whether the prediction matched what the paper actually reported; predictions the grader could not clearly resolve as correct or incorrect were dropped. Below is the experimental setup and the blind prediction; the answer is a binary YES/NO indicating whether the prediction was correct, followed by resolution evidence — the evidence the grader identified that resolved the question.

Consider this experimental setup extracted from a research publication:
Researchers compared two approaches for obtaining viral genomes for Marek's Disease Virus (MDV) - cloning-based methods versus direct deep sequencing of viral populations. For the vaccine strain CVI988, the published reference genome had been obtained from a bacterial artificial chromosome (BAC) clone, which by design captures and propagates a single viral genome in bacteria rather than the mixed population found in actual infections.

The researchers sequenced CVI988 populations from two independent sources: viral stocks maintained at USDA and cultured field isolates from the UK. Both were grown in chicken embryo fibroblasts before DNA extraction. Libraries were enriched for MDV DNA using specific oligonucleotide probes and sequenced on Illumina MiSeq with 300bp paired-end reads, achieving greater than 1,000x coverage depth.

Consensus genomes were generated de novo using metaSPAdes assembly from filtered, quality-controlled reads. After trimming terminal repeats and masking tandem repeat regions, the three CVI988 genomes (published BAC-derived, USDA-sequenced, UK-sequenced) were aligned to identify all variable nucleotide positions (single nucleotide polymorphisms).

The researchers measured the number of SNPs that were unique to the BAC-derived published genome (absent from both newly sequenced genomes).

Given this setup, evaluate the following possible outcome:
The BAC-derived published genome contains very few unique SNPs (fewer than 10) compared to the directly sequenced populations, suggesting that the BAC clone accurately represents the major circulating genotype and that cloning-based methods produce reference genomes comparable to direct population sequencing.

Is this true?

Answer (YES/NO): NO